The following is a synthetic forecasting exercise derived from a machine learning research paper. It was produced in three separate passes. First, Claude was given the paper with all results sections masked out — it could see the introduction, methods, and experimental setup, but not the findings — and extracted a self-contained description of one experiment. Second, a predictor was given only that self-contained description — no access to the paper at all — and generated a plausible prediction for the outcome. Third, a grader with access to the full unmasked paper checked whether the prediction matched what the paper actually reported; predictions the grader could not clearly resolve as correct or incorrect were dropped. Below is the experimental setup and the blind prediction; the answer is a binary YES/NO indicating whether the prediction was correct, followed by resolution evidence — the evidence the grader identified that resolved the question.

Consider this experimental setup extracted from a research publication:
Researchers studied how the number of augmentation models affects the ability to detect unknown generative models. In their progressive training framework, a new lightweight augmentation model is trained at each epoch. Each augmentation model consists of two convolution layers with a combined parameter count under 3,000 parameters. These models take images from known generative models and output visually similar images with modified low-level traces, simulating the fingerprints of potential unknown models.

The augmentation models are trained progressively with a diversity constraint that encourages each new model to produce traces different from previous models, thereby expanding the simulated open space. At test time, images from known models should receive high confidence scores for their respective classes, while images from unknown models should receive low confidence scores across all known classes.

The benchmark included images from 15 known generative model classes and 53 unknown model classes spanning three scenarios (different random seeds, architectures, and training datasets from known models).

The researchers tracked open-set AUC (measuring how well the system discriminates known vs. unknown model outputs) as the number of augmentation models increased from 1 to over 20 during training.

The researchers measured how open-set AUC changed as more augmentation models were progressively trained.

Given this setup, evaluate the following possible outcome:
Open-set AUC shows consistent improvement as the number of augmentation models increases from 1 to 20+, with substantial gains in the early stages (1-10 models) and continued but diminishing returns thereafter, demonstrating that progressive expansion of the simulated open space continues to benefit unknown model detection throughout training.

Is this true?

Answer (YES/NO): NO